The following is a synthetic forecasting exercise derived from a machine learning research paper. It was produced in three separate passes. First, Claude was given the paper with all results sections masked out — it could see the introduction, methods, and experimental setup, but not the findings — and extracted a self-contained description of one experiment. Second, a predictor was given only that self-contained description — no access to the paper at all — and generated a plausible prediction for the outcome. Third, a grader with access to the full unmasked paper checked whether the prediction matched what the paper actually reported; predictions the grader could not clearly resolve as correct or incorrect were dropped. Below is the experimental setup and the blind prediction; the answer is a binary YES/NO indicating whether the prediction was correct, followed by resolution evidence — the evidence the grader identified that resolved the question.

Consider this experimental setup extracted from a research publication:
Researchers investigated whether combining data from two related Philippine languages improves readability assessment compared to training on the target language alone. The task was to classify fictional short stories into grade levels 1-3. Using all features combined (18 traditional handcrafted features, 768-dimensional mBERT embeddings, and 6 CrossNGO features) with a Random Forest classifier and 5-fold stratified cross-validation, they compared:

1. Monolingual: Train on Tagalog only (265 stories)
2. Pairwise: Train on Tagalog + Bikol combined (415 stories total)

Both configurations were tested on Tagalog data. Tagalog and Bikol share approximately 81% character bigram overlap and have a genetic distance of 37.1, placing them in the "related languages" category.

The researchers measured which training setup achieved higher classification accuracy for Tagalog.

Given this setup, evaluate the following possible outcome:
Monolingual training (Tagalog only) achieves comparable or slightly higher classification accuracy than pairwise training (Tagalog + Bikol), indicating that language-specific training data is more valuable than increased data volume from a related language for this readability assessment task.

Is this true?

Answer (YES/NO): NO